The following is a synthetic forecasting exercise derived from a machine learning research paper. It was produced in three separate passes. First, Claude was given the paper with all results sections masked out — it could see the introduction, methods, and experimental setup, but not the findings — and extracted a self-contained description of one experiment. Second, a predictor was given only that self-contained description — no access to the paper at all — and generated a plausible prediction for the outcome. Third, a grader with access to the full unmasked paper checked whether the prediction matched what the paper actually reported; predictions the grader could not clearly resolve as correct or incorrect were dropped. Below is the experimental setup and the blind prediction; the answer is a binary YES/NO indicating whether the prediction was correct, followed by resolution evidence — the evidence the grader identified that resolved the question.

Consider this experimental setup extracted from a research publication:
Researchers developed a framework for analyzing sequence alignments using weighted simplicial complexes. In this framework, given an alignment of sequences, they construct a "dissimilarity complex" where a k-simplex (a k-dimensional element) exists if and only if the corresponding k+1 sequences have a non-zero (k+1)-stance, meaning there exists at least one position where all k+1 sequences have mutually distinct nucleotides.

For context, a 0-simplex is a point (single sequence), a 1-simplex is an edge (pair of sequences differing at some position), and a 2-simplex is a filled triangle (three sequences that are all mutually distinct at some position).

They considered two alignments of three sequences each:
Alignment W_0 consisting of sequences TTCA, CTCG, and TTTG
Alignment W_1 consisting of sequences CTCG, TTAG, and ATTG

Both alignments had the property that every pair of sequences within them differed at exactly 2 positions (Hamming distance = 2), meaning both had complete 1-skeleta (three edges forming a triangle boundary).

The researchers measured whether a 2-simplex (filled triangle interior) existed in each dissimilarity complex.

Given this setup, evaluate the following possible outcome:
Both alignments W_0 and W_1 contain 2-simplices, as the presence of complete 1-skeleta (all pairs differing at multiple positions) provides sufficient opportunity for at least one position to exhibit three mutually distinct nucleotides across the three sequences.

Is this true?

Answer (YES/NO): NO